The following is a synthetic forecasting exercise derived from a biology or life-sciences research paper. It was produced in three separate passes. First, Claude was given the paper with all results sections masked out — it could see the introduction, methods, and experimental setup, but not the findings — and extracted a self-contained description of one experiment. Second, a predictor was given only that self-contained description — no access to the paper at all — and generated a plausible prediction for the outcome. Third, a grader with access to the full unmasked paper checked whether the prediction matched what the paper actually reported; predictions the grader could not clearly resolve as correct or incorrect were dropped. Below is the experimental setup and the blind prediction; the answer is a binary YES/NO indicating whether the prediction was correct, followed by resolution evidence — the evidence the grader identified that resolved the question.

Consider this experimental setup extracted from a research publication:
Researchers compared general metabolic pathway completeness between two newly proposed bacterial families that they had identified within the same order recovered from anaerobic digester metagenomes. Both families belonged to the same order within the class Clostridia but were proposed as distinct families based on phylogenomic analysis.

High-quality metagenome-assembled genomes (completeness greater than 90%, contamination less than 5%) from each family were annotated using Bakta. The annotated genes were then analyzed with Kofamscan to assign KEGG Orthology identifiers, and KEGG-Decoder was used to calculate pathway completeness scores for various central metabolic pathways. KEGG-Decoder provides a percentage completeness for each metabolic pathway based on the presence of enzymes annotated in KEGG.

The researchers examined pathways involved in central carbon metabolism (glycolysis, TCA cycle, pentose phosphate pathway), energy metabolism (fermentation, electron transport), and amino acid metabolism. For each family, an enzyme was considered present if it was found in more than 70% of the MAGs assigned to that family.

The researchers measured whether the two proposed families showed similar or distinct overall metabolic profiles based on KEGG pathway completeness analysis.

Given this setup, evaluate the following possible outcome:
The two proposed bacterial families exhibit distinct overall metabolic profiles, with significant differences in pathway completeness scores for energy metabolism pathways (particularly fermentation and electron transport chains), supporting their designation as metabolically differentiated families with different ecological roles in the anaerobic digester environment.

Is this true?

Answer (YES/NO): NO